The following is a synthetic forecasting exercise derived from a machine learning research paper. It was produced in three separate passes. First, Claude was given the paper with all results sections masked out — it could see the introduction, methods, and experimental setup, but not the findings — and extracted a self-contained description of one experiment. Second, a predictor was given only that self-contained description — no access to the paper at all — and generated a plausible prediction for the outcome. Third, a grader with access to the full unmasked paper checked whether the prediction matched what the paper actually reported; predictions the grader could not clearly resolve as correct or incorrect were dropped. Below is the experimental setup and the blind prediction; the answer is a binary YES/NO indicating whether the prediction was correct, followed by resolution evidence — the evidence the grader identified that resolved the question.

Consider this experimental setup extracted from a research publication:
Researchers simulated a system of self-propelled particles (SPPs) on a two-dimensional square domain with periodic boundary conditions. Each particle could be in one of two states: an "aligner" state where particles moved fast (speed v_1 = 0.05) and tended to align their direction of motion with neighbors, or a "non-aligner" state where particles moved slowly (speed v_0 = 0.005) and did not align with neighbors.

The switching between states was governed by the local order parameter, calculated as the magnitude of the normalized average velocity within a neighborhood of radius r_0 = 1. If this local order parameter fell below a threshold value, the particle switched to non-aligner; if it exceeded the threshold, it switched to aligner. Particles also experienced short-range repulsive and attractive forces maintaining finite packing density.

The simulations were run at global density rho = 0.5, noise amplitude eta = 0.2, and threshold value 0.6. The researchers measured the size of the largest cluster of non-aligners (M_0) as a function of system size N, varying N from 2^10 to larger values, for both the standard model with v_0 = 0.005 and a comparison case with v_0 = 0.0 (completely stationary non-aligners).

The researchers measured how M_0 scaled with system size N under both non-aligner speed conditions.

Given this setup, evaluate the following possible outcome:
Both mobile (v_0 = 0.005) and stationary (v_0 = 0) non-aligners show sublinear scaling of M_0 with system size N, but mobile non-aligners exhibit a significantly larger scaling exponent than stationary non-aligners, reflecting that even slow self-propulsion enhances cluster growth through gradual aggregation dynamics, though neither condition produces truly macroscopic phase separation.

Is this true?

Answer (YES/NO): NO